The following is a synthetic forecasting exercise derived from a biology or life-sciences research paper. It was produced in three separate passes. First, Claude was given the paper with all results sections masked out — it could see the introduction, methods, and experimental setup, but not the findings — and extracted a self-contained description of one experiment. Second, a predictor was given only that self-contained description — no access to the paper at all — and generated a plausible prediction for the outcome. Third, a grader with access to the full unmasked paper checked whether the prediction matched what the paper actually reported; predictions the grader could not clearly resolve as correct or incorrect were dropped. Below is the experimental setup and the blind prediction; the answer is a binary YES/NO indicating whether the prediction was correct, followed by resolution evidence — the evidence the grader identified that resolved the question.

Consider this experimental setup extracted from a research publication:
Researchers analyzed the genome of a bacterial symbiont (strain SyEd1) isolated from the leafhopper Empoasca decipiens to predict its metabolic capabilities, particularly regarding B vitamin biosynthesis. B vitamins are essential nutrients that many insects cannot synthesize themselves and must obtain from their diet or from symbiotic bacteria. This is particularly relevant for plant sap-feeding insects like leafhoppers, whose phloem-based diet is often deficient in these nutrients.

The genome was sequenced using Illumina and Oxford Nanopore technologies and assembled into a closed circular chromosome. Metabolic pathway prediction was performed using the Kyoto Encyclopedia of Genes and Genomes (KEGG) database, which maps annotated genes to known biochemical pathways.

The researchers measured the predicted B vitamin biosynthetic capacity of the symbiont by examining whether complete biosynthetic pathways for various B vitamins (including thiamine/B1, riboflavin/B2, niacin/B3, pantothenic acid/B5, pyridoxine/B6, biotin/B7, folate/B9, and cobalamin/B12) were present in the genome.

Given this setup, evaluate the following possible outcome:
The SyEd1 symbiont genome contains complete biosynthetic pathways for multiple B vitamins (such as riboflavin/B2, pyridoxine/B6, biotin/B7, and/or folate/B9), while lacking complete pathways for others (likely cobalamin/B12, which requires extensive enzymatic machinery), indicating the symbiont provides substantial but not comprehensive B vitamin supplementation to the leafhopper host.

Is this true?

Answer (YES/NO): YES